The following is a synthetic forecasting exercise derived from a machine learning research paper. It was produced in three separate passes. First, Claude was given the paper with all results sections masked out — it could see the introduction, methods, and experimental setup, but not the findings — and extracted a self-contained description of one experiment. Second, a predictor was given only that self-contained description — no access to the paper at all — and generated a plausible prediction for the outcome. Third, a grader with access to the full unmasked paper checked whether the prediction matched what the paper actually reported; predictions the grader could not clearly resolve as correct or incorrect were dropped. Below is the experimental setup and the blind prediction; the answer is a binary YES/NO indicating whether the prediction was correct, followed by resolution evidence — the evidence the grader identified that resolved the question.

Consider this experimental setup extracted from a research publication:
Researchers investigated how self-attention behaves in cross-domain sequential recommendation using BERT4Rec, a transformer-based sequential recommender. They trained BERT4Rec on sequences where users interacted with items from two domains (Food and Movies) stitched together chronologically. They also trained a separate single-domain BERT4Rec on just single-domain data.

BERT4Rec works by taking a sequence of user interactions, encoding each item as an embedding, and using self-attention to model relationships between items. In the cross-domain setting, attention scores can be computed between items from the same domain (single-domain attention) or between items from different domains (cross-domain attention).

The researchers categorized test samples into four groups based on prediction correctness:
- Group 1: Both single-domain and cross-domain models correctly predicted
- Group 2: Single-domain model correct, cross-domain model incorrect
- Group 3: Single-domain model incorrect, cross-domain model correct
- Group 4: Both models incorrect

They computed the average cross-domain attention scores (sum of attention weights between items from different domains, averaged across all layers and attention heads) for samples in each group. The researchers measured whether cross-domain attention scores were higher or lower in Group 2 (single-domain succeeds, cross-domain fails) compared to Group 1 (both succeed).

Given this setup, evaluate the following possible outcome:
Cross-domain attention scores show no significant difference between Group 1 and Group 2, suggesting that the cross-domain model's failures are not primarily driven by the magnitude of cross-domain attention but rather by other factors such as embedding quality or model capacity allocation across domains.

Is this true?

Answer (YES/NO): NO